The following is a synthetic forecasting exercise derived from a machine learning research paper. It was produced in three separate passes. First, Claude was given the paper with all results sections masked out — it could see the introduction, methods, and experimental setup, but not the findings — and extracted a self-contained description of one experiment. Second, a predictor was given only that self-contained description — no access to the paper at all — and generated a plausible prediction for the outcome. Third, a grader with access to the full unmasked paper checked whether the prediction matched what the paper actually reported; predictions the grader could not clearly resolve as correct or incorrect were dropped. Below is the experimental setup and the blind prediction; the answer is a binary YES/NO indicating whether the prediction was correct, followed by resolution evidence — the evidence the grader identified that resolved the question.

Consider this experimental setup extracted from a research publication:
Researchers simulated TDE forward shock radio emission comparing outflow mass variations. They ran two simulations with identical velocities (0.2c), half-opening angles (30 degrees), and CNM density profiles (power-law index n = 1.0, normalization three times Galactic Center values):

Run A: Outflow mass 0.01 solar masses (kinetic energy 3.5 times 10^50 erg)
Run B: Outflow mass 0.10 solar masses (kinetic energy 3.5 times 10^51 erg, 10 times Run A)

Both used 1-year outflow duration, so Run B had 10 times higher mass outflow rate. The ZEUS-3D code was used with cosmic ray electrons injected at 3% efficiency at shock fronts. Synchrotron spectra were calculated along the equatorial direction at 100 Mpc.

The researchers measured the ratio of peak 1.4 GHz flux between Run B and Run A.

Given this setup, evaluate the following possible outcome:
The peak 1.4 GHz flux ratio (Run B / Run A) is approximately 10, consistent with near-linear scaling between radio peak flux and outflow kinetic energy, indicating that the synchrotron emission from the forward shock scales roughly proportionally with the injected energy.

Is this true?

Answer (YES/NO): NO